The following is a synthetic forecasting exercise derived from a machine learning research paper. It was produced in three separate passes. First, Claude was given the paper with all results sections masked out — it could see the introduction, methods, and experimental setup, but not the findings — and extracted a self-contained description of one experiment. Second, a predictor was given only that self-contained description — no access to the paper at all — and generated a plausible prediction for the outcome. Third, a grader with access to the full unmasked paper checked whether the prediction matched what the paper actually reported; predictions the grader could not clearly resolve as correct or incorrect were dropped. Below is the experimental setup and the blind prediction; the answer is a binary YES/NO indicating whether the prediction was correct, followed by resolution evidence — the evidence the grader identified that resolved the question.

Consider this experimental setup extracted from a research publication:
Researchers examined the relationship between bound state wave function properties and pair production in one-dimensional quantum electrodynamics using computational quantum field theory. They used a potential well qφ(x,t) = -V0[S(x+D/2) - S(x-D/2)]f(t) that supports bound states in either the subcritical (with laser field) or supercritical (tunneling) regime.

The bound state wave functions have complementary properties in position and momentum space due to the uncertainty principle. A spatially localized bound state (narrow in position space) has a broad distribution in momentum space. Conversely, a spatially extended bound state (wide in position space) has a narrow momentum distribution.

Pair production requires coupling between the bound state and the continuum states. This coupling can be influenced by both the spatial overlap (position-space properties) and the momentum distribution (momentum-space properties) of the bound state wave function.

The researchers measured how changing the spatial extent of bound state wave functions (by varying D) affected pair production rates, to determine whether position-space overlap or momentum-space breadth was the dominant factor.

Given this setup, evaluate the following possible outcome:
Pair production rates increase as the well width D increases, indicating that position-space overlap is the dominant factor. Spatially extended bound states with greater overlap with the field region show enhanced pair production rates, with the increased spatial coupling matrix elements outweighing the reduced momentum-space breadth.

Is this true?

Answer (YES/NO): NO